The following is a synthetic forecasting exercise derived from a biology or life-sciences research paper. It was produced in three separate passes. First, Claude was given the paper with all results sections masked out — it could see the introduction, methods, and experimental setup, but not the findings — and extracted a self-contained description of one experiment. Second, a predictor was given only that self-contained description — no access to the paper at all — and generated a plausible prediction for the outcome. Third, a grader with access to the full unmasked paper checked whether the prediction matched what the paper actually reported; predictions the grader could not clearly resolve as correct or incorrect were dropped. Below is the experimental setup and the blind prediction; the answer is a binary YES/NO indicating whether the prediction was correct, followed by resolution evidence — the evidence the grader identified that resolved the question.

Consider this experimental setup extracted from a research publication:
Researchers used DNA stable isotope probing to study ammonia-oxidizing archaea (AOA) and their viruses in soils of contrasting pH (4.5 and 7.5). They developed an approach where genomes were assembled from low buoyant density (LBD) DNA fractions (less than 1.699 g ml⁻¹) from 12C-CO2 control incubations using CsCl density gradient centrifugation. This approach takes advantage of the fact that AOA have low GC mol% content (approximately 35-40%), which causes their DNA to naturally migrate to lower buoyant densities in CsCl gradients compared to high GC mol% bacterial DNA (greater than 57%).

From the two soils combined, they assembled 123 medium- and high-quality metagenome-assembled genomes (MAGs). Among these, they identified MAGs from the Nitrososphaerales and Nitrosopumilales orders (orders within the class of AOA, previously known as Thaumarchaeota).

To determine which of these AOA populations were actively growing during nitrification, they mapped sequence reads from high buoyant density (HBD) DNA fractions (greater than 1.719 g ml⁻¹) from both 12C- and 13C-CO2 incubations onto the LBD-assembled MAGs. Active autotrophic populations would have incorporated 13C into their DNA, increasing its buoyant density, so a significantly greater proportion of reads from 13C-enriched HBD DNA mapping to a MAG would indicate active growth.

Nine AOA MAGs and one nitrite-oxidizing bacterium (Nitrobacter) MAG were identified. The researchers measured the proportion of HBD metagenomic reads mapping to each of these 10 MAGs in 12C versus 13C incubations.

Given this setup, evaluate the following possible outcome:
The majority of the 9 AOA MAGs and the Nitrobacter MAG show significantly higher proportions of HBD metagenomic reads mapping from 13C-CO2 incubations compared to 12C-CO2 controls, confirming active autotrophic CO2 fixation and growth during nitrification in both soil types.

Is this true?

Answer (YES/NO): YES